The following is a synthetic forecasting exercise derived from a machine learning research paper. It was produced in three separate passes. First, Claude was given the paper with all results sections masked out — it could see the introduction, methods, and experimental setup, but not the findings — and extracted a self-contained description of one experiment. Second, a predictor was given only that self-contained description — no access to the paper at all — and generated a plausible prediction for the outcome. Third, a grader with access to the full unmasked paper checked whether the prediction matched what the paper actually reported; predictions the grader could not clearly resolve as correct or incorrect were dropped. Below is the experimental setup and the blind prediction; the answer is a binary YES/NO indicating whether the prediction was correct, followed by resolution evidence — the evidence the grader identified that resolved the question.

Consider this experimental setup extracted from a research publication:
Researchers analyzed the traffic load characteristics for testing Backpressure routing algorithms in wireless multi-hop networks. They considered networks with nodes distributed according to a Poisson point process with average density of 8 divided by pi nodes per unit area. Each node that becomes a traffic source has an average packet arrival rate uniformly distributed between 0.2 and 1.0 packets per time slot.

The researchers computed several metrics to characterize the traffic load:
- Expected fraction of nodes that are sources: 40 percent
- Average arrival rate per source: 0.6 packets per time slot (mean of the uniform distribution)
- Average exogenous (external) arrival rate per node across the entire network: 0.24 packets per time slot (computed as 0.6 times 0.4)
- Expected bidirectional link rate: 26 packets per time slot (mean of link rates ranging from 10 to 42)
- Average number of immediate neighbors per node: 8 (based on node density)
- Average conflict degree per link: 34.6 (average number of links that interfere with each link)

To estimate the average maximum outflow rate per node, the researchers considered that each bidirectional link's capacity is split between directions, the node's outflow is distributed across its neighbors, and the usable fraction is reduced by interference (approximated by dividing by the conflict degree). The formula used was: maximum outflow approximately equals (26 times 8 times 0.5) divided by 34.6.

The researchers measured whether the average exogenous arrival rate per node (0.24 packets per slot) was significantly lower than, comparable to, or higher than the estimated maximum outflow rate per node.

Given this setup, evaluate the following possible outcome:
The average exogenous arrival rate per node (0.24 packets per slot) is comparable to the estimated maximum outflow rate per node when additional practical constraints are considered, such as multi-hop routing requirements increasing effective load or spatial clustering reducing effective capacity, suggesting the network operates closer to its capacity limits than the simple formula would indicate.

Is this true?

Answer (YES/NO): NO